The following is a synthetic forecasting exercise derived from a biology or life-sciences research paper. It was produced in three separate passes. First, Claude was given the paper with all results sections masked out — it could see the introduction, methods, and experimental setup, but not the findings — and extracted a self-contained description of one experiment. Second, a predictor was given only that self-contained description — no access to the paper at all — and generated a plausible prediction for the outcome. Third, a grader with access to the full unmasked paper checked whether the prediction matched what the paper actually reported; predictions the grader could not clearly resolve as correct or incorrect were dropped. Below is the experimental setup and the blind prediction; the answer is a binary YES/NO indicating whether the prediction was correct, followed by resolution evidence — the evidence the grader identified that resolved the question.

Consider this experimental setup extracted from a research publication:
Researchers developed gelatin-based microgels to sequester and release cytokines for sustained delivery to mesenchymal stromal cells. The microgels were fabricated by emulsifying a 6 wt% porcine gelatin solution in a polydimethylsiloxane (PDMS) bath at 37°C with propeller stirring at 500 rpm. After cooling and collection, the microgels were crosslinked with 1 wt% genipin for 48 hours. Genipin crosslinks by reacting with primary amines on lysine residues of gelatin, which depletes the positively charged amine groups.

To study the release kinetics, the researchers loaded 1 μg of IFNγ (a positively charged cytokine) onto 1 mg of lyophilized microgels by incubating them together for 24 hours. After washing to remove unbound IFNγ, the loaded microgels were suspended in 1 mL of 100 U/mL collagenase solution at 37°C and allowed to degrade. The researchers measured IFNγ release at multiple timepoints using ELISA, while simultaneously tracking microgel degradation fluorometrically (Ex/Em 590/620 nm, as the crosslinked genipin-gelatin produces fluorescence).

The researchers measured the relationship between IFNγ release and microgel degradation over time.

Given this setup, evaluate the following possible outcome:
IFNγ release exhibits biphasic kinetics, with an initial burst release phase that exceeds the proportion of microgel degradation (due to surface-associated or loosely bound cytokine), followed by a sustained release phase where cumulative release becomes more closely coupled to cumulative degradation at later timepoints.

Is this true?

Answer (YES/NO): NO